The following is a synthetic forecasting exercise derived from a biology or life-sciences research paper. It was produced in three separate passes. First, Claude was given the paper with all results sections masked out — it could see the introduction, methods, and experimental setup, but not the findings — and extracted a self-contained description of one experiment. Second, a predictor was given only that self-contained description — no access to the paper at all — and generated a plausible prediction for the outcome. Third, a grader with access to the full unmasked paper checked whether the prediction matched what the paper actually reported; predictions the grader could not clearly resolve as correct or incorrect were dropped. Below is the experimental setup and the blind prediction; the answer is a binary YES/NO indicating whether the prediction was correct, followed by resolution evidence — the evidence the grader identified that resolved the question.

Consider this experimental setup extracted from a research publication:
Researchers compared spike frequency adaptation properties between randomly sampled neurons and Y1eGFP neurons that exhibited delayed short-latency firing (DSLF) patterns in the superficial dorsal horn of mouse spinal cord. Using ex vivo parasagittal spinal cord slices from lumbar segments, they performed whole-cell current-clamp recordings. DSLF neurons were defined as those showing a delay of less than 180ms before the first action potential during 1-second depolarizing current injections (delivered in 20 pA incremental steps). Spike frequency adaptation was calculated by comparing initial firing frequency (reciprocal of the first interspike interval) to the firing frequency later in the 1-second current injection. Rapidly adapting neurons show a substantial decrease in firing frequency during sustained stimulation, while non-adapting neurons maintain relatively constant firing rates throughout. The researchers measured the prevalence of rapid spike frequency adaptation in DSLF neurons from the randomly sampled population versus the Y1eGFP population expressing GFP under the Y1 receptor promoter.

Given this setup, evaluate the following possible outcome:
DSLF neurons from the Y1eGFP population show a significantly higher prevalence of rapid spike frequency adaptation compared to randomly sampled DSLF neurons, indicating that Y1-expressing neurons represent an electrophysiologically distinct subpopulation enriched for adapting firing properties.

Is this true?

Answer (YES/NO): YES